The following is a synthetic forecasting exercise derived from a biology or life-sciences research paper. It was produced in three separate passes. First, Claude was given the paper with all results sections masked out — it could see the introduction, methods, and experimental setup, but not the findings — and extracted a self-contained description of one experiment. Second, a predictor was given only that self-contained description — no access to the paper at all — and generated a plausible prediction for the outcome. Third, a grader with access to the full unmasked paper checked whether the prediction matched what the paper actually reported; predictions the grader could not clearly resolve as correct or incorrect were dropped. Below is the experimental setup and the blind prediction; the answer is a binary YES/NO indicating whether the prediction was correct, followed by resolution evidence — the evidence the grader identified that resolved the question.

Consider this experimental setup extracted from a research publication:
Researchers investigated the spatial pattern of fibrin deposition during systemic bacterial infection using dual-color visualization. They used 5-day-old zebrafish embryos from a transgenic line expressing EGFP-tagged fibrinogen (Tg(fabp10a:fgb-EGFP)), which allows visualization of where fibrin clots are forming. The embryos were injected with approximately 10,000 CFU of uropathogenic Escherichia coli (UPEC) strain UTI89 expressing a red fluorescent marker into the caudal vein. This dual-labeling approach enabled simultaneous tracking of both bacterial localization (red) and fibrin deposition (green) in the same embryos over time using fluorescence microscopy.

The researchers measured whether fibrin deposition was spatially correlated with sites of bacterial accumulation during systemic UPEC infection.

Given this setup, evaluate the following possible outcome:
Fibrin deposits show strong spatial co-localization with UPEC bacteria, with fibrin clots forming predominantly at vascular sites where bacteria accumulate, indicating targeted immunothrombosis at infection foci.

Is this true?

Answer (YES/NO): YES